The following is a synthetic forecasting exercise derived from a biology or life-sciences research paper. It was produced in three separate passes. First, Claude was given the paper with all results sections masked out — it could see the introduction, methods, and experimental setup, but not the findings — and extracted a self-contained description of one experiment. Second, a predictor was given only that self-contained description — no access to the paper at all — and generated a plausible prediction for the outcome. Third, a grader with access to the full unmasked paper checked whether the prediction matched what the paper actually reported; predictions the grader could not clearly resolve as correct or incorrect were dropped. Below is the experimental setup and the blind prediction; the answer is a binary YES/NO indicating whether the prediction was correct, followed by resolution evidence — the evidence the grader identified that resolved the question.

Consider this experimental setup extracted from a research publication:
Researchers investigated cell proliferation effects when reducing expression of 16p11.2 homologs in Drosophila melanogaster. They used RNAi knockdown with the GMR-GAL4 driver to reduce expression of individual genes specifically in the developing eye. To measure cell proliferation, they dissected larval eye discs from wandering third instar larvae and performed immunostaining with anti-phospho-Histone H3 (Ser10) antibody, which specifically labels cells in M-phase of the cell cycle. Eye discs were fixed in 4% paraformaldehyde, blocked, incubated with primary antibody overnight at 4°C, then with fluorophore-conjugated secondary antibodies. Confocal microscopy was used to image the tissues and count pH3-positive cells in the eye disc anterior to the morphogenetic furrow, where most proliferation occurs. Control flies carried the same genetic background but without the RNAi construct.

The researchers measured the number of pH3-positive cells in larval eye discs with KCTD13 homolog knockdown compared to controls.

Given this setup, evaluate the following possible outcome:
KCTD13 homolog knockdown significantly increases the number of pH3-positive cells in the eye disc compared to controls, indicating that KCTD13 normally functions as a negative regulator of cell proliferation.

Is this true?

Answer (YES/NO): YES